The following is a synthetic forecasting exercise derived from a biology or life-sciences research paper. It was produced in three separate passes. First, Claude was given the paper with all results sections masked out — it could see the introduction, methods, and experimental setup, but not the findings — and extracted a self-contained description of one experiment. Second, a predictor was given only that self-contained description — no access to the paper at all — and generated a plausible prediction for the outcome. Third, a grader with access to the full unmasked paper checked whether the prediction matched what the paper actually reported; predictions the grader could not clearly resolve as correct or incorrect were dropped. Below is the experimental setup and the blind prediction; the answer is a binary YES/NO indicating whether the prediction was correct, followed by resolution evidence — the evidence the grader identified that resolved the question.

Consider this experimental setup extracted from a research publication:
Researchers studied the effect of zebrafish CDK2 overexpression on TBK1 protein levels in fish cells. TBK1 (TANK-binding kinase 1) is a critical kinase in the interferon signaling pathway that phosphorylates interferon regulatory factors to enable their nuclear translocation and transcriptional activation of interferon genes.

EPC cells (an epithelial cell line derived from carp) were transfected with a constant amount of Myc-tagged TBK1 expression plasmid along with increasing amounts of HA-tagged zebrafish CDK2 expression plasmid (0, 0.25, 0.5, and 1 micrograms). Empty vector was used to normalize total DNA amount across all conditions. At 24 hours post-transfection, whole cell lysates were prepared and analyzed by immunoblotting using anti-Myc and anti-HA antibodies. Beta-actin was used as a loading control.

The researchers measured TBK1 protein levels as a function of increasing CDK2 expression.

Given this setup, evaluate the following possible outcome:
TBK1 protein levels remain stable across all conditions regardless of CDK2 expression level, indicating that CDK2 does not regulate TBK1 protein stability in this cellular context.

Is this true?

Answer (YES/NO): NO